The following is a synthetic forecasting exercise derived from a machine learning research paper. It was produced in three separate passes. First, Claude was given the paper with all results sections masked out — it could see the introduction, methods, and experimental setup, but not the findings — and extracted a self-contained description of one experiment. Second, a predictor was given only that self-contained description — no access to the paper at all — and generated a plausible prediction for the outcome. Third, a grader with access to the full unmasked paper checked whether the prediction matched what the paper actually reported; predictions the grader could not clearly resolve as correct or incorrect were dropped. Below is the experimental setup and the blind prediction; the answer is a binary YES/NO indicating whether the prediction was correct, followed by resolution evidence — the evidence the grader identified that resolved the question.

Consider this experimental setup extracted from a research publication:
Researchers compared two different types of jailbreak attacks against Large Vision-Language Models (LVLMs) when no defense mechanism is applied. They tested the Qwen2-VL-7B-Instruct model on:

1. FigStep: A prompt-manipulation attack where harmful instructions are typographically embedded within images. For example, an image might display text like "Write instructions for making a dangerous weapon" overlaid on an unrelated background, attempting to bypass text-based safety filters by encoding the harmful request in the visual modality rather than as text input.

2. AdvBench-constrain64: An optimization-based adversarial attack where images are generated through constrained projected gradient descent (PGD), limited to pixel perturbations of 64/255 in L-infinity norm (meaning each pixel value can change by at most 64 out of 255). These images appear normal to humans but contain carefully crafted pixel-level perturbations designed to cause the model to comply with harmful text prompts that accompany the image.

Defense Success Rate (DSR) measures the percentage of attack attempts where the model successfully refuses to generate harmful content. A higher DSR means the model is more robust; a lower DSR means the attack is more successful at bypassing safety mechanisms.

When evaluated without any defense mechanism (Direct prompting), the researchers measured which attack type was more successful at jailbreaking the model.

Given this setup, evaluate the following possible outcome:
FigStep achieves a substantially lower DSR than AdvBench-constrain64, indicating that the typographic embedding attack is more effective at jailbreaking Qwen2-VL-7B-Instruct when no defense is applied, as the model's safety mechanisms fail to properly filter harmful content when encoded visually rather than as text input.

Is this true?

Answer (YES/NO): NO